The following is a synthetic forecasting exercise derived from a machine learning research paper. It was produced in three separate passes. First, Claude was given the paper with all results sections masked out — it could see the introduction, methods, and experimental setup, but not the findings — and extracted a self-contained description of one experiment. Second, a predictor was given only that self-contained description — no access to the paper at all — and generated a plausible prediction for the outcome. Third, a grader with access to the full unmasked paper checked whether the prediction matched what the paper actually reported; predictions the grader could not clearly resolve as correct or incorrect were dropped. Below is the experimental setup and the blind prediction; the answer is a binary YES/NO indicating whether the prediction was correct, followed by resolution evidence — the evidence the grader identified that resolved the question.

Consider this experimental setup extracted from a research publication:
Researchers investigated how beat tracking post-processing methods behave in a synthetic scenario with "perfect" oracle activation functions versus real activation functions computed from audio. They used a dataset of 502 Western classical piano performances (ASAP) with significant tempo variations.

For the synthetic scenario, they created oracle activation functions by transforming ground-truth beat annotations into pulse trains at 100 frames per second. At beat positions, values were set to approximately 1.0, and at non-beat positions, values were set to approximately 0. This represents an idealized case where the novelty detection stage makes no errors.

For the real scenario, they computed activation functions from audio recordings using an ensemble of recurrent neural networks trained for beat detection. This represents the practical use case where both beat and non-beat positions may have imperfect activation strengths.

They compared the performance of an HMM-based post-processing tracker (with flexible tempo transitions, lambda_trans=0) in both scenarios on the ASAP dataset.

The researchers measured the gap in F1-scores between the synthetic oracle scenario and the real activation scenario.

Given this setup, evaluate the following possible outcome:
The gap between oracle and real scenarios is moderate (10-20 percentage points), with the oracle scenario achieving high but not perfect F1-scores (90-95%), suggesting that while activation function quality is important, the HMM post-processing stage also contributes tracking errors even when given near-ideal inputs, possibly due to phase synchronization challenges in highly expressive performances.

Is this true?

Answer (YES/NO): NO